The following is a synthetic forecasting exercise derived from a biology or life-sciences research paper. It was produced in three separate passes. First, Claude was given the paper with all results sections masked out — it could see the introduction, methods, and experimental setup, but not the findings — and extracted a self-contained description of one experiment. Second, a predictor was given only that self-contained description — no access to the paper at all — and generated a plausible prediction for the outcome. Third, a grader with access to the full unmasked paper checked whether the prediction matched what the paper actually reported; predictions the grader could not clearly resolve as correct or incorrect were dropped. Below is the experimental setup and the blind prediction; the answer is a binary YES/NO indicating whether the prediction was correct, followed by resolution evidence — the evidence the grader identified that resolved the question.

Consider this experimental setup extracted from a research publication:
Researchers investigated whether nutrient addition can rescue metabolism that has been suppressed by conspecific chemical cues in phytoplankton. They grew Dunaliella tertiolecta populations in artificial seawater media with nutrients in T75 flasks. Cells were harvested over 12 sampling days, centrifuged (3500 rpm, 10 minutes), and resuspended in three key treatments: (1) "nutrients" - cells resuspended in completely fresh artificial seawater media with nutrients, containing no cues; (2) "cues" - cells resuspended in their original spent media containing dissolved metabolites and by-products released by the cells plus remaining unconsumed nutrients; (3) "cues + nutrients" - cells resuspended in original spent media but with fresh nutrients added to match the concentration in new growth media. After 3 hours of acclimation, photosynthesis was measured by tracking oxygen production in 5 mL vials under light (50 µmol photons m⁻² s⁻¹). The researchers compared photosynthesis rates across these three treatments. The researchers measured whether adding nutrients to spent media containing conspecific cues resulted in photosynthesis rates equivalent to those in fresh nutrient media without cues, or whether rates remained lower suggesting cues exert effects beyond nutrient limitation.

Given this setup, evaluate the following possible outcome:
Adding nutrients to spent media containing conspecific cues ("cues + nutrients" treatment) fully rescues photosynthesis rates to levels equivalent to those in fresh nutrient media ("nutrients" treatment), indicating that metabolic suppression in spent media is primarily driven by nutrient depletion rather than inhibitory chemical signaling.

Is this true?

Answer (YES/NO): NO